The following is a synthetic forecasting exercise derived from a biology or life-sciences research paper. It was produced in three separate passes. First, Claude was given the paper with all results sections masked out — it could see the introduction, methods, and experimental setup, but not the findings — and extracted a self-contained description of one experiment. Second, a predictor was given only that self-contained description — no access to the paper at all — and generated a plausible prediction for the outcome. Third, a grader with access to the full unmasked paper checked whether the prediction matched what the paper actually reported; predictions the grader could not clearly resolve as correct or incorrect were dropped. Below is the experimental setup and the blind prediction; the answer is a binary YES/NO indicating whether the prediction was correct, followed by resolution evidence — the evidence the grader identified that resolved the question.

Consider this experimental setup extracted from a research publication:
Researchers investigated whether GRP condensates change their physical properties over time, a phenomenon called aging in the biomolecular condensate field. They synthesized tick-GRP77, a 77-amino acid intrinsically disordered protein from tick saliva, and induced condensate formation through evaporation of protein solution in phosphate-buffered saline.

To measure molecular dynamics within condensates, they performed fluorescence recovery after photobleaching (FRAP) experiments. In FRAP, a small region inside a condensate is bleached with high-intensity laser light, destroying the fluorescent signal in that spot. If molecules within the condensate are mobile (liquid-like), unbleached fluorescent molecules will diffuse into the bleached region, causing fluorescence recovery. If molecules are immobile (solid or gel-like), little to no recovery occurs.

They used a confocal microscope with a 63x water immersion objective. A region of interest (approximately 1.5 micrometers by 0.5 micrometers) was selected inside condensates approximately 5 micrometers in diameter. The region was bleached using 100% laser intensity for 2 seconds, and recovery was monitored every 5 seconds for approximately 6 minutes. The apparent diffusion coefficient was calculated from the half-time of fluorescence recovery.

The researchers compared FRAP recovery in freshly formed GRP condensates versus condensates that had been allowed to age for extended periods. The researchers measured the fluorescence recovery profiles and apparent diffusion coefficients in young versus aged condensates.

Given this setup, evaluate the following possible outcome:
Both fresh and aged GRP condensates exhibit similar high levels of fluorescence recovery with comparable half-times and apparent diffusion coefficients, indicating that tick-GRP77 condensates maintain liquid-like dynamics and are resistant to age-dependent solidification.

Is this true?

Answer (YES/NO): NO